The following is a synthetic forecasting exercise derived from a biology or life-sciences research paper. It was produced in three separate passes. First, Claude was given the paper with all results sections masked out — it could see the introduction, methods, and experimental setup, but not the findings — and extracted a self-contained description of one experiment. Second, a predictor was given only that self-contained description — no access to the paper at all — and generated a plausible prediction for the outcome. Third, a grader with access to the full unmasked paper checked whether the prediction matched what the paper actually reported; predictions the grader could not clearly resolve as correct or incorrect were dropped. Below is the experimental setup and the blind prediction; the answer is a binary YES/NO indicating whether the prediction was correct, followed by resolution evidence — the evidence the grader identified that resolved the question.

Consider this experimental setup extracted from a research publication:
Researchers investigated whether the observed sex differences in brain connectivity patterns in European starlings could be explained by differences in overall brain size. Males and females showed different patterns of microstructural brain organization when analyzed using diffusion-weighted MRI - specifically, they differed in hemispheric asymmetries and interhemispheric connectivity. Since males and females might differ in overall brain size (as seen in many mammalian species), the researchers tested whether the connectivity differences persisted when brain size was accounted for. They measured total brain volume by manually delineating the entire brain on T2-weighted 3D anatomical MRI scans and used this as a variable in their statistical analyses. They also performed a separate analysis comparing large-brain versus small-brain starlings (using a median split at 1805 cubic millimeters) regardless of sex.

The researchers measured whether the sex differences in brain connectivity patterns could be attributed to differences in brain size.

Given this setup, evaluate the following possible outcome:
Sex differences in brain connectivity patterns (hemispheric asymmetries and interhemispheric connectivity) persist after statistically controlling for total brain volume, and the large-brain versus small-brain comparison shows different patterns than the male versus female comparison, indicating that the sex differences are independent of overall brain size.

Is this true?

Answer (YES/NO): YES